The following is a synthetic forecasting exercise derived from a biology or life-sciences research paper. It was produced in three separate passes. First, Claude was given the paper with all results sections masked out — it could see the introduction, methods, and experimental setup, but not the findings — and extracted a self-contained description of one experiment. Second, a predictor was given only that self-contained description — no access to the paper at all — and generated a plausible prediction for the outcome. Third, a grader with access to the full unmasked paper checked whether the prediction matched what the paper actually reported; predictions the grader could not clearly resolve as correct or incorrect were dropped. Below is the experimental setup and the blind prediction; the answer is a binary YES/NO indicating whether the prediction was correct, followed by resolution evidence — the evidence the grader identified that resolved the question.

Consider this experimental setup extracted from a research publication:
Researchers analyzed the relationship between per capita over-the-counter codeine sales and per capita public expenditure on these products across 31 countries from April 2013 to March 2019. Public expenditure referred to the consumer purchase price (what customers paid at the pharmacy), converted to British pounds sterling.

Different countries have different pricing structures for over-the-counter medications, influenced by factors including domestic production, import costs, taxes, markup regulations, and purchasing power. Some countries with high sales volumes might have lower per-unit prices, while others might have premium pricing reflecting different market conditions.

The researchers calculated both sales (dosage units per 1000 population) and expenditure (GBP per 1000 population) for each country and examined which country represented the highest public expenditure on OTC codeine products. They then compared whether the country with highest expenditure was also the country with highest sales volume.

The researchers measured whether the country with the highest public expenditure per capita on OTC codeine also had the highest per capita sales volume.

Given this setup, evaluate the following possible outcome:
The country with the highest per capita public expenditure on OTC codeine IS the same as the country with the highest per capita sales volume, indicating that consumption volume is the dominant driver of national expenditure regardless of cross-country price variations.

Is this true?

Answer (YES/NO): NO